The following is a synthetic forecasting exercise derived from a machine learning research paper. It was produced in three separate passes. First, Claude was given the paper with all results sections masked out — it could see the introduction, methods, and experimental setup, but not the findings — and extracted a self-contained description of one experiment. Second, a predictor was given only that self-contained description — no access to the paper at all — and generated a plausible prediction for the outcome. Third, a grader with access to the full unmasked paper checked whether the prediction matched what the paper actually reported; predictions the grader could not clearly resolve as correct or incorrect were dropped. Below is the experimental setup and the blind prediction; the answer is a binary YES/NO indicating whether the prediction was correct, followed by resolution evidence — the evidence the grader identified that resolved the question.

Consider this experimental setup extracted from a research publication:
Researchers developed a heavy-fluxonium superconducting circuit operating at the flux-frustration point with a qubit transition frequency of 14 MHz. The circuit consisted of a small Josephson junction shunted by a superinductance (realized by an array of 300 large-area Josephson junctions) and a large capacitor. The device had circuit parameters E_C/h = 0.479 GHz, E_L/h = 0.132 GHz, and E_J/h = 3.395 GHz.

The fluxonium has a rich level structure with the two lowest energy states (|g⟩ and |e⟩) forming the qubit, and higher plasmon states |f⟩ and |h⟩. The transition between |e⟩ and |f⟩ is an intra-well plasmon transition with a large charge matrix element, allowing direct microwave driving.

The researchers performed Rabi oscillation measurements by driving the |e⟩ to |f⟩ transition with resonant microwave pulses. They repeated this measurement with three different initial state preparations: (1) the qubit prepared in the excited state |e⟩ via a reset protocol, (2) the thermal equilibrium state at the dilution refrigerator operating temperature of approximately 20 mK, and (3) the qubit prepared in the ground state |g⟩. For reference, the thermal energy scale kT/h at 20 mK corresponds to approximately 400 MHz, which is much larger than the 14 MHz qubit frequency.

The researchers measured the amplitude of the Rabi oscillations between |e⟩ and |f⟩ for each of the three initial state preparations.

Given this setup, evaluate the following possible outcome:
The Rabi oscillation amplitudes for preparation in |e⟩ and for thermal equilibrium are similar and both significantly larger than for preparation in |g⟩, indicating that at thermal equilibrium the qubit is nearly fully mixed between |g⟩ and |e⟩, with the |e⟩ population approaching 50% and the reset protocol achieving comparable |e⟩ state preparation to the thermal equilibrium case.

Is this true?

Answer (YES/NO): NO